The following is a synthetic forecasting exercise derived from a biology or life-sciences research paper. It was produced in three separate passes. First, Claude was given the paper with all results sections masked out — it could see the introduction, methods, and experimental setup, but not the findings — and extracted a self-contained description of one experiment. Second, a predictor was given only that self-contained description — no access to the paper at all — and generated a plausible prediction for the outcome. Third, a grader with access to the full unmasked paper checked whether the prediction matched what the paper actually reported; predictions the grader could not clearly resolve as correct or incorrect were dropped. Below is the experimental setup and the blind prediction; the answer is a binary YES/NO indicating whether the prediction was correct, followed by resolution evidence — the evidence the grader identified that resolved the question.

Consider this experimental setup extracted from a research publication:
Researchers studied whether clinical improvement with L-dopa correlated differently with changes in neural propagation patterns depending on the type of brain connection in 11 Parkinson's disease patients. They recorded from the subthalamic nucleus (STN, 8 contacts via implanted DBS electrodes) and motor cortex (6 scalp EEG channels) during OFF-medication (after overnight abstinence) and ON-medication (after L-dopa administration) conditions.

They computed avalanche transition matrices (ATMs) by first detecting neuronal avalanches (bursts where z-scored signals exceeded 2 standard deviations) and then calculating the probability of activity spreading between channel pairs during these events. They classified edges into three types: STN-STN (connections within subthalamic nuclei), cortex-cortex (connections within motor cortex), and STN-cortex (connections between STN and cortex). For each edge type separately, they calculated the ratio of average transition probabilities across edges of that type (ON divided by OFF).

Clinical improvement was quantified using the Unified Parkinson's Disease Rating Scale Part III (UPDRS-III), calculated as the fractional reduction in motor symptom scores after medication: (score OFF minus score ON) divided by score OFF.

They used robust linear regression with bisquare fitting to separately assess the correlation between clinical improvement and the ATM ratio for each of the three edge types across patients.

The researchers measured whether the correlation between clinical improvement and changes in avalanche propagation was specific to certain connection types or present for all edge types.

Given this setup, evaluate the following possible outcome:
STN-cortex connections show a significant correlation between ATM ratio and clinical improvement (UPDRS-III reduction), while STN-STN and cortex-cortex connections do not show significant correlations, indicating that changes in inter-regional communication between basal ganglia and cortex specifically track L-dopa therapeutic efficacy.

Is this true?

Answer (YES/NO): YES